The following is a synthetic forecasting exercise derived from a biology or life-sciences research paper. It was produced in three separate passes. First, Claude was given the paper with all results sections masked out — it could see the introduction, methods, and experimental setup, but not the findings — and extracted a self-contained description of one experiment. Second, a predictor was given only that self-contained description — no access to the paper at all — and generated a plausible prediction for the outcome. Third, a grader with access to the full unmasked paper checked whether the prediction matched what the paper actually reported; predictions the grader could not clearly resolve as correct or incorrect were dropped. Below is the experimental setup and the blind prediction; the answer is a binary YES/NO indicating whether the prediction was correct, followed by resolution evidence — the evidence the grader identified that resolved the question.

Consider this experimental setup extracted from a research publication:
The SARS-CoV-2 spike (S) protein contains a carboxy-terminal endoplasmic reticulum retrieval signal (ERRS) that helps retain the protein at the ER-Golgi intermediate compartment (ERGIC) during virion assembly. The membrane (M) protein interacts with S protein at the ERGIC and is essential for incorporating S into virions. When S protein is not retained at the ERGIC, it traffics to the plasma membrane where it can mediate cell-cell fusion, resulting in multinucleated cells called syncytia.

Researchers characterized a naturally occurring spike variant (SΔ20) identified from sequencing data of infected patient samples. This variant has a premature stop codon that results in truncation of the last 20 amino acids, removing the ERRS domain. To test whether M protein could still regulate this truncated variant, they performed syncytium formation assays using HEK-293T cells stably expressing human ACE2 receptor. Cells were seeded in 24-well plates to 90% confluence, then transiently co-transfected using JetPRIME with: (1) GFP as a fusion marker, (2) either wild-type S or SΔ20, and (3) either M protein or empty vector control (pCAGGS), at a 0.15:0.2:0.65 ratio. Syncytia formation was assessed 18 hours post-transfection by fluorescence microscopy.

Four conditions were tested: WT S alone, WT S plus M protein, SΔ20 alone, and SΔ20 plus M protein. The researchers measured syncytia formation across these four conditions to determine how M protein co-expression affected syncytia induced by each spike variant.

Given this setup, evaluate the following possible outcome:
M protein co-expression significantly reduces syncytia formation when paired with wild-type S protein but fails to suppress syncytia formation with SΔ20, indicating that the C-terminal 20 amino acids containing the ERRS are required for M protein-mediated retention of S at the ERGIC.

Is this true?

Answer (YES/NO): YES